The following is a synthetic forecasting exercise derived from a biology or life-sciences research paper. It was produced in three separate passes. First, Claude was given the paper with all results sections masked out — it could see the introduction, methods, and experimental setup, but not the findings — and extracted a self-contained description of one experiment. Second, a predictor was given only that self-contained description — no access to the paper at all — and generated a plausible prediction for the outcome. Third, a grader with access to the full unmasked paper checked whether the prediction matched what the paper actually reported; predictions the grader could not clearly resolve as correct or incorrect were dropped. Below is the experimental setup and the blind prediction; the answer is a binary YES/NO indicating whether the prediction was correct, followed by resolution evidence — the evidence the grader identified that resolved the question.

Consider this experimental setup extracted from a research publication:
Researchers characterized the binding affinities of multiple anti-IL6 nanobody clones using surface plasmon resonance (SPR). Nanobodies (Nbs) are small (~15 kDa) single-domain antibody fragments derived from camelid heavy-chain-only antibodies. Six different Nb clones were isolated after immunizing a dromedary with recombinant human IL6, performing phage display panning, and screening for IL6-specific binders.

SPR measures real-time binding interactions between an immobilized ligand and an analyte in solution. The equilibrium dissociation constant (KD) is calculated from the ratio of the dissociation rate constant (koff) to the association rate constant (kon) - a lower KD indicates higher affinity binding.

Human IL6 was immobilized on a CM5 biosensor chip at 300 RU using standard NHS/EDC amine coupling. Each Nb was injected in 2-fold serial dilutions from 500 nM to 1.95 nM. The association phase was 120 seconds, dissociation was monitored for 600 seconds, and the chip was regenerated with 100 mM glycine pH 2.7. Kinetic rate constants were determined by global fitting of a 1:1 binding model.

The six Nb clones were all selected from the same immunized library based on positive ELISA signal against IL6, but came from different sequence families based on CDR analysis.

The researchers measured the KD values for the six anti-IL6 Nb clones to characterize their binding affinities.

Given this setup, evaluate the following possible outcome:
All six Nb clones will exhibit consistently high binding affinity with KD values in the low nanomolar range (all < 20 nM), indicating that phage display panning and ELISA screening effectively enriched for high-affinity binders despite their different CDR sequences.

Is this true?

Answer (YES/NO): YES